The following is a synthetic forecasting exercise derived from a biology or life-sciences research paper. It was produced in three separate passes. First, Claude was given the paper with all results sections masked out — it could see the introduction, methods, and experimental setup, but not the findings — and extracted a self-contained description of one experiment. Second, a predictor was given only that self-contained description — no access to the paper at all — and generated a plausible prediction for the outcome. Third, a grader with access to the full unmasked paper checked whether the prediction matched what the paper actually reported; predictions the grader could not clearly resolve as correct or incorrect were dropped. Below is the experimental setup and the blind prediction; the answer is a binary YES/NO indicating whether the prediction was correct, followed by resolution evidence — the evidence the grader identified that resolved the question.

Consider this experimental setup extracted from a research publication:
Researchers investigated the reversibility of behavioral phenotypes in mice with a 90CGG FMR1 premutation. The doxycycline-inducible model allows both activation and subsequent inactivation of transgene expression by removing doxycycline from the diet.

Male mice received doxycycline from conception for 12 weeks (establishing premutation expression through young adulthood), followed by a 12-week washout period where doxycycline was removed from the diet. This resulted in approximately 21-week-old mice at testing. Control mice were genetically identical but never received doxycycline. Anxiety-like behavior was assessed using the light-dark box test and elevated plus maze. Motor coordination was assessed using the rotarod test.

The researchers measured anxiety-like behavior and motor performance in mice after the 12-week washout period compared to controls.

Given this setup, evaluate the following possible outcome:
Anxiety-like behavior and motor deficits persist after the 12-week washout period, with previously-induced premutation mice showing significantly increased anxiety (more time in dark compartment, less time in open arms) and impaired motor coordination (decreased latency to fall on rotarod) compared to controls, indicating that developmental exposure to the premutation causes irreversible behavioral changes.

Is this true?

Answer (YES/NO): NO